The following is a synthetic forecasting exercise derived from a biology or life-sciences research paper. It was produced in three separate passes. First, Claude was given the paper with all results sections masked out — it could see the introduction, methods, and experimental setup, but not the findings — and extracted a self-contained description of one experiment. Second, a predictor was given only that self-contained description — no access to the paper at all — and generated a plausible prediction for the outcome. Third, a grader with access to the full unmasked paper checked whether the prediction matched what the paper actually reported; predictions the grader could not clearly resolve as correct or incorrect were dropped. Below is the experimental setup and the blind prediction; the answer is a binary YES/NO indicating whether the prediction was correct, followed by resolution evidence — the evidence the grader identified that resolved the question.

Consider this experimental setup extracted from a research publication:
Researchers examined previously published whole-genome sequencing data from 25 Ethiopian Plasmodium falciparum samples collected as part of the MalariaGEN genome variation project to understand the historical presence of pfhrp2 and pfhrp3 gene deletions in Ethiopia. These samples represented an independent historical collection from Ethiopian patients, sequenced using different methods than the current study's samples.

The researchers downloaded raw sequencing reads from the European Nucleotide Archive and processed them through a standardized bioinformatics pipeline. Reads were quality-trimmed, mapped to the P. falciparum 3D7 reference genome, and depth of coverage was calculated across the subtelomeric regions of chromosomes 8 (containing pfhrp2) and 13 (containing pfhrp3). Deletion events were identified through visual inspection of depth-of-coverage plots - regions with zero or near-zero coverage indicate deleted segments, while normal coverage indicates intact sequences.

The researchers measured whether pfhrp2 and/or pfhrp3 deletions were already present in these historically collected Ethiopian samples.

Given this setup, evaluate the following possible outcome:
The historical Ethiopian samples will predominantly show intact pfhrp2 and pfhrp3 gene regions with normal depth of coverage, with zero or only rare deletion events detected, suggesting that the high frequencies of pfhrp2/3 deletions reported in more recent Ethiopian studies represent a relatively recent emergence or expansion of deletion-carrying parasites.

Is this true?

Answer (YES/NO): NO